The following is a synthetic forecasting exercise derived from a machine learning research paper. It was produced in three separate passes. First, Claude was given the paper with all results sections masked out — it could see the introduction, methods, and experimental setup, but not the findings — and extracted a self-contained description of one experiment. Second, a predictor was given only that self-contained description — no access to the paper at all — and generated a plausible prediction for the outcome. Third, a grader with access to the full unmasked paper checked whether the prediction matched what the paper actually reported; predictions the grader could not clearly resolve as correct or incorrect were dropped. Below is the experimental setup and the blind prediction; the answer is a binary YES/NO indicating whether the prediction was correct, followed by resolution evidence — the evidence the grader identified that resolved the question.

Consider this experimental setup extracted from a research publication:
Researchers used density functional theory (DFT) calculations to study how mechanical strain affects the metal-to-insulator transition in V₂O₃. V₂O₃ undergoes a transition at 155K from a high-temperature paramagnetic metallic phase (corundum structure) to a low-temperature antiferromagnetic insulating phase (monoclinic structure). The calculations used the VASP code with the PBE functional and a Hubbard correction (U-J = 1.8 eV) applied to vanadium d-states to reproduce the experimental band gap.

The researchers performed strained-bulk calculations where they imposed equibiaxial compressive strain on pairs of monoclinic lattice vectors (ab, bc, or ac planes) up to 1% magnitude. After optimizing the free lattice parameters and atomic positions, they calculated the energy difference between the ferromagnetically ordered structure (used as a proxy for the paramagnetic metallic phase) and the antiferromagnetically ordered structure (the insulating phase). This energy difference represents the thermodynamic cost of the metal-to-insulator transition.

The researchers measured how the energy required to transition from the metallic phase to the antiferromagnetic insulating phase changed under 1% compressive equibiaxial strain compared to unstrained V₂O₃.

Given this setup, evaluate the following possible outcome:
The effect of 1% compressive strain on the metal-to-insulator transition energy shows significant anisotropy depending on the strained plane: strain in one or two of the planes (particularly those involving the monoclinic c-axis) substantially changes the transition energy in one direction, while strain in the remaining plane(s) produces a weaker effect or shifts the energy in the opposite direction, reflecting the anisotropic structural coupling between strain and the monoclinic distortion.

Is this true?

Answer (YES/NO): NO